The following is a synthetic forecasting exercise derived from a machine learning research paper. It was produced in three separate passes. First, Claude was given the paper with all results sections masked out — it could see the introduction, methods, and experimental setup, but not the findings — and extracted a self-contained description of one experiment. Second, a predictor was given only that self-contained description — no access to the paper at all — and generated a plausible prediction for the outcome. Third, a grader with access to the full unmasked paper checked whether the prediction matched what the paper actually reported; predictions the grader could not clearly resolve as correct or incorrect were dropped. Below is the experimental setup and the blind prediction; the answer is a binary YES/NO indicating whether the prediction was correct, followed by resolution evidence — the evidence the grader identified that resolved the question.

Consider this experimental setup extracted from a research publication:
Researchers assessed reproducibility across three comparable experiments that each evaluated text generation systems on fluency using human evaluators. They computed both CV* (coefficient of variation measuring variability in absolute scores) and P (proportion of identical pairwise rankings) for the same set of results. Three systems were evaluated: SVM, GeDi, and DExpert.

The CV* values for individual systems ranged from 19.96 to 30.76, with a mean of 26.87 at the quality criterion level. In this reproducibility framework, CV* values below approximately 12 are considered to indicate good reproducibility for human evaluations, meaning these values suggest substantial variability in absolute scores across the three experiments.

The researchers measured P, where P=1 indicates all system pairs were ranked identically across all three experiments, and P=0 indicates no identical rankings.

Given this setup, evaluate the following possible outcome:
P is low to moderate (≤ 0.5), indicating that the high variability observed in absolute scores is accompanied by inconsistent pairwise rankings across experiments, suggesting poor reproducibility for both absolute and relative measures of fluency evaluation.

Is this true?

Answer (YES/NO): NO